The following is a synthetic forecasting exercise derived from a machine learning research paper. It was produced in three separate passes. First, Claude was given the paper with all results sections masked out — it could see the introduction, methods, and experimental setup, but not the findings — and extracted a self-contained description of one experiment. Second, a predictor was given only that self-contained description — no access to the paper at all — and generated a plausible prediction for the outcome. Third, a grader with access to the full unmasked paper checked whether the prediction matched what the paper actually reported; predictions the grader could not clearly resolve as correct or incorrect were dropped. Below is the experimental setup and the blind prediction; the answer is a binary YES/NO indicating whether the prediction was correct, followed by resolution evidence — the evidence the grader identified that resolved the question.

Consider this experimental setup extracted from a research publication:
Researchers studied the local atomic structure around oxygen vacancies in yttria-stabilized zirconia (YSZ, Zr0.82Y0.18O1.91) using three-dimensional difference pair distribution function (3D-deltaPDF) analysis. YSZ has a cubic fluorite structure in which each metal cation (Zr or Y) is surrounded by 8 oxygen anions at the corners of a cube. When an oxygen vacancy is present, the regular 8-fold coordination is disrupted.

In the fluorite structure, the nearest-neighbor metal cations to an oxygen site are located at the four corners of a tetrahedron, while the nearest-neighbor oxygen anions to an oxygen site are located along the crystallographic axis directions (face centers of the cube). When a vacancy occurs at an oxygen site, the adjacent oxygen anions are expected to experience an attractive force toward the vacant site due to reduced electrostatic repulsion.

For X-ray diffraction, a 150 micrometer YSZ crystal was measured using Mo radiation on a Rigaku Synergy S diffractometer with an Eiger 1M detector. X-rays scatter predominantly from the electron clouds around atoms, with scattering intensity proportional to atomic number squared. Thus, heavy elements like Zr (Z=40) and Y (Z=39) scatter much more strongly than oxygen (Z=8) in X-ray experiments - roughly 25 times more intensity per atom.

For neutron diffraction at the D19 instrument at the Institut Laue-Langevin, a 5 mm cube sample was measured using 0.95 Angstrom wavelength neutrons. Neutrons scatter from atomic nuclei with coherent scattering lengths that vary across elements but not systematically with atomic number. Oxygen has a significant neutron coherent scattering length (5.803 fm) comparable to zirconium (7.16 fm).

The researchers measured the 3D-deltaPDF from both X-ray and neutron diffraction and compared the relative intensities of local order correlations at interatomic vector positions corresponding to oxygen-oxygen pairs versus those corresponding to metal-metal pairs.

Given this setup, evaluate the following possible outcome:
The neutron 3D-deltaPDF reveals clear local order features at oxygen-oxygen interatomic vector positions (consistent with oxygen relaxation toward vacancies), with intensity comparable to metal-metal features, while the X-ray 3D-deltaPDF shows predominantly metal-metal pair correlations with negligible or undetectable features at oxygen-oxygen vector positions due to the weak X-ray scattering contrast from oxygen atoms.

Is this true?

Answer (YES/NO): NO